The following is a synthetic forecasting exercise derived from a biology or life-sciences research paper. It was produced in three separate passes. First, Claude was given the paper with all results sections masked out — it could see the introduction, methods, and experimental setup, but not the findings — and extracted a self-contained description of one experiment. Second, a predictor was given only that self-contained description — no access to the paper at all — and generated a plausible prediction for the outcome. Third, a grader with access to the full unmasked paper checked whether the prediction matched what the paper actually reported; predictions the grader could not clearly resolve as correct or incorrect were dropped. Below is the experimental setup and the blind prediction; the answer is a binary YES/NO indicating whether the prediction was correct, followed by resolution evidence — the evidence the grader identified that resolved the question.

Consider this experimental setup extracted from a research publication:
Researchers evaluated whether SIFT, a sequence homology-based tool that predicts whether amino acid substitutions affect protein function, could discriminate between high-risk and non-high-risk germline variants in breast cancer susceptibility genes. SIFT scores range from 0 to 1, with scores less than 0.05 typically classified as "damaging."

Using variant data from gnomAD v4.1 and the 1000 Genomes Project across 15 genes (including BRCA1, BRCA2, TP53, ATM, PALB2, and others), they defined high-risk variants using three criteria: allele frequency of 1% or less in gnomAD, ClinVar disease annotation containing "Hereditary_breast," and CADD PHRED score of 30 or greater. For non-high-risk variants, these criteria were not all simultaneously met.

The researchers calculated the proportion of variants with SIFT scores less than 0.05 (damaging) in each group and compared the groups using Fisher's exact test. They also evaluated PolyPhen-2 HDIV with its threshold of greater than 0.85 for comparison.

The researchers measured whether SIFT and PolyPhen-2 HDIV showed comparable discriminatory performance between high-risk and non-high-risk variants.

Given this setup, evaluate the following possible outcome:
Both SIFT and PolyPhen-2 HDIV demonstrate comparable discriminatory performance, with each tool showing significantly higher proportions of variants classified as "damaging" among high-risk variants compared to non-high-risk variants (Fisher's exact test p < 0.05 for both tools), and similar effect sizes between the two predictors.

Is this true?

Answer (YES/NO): NO